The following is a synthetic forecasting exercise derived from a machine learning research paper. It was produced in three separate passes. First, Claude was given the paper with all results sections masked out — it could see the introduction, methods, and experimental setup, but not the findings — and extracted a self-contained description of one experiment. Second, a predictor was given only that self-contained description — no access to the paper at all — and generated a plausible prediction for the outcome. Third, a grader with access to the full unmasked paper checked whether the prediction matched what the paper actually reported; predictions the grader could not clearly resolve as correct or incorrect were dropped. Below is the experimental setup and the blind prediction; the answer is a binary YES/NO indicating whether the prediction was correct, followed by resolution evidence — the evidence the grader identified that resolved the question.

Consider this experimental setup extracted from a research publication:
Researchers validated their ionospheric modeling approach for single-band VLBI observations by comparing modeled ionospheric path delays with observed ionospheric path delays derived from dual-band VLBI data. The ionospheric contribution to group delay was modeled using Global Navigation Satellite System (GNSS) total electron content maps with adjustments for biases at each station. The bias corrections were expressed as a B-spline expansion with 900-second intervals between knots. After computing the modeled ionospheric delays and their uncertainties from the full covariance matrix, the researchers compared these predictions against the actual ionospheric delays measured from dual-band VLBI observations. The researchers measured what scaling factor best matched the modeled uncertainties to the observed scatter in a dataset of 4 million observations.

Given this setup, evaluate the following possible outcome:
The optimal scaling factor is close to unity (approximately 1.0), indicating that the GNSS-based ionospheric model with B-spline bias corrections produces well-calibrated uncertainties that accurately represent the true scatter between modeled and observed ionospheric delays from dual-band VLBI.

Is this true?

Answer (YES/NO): NO